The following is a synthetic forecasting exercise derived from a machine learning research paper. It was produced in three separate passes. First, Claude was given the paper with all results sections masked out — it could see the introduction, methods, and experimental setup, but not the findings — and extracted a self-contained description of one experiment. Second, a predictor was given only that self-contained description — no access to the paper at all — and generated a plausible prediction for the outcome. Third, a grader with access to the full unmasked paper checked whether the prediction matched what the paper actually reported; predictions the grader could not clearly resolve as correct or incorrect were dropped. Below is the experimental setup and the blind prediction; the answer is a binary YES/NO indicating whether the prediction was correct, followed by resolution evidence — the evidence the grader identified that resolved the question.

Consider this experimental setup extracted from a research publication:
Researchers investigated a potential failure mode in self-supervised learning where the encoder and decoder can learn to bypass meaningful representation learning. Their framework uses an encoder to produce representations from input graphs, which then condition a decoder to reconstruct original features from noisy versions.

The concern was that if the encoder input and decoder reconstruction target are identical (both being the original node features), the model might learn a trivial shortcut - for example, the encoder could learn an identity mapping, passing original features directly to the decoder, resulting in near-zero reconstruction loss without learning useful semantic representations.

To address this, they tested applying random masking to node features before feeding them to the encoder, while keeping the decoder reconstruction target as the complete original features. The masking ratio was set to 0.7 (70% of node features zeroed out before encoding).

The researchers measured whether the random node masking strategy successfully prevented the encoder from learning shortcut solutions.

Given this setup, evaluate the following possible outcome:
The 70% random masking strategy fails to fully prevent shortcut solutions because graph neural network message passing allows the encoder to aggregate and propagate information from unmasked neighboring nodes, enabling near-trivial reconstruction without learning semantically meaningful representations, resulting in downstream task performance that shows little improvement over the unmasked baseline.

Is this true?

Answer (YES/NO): NO